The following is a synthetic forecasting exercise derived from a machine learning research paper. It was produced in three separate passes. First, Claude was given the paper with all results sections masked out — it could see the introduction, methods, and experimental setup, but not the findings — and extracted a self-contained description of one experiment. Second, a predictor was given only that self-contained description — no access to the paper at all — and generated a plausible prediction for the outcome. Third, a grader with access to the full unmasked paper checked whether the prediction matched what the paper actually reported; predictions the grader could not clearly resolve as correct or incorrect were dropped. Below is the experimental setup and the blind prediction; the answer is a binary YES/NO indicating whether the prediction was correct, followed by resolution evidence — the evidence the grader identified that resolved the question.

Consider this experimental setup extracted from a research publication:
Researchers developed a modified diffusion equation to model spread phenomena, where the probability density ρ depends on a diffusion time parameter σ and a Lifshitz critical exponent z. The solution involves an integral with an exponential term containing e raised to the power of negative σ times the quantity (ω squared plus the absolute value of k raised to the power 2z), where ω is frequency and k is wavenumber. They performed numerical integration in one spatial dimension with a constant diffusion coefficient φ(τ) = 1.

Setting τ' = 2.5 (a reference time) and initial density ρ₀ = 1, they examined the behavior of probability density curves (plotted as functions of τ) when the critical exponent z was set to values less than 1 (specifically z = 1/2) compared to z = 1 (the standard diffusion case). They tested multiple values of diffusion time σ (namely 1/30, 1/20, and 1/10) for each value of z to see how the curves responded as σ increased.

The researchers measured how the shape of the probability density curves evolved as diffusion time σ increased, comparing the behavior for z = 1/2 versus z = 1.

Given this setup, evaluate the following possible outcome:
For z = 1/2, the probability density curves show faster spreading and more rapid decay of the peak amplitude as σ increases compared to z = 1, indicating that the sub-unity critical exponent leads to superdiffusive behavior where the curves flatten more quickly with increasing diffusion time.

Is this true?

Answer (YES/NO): NO